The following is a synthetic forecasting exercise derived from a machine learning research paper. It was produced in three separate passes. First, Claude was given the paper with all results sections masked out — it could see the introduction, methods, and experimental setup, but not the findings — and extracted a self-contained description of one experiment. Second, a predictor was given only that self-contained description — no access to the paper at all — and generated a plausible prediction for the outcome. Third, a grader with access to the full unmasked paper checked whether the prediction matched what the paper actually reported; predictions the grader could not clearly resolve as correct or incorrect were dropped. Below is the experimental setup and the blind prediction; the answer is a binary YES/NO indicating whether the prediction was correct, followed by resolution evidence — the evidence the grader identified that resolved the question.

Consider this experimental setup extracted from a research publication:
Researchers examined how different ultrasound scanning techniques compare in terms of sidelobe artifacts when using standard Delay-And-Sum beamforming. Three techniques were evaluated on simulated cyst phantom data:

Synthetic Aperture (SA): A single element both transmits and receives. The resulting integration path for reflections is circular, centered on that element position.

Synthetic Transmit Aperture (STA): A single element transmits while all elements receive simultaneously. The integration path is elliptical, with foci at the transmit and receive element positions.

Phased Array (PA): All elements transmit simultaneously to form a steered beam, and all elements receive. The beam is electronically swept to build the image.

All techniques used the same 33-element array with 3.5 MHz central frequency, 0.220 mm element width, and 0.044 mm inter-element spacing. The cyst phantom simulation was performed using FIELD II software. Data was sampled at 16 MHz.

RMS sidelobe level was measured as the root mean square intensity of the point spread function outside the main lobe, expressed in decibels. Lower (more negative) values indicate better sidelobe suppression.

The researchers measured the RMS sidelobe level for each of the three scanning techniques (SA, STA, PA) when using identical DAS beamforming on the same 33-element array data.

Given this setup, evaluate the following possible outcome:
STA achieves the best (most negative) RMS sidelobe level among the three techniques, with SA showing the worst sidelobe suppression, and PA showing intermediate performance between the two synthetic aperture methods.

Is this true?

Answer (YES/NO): NO